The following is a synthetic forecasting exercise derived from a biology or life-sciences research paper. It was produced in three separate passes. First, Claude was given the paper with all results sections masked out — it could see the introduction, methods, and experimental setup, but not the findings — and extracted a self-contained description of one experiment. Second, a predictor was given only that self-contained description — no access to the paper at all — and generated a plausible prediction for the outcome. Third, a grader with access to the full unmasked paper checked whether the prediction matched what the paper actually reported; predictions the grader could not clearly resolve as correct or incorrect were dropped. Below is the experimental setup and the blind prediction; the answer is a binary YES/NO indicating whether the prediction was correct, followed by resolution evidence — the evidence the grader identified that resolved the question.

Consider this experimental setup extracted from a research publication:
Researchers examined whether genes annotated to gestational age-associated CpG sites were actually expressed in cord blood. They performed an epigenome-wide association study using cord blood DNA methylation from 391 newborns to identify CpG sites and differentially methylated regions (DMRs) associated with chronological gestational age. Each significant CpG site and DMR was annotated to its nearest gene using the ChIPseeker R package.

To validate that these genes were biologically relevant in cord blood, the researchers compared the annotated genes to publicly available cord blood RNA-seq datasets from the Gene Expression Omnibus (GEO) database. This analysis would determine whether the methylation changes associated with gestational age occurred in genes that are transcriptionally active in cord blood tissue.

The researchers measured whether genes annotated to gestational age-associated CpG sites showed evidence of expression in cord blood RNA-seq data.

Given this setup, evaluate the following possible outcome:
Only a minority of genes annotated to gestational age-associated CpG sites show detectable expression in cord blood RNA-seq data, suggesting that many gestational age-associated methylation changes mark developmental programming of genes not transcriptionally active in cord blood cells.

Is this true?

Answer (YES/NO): NO